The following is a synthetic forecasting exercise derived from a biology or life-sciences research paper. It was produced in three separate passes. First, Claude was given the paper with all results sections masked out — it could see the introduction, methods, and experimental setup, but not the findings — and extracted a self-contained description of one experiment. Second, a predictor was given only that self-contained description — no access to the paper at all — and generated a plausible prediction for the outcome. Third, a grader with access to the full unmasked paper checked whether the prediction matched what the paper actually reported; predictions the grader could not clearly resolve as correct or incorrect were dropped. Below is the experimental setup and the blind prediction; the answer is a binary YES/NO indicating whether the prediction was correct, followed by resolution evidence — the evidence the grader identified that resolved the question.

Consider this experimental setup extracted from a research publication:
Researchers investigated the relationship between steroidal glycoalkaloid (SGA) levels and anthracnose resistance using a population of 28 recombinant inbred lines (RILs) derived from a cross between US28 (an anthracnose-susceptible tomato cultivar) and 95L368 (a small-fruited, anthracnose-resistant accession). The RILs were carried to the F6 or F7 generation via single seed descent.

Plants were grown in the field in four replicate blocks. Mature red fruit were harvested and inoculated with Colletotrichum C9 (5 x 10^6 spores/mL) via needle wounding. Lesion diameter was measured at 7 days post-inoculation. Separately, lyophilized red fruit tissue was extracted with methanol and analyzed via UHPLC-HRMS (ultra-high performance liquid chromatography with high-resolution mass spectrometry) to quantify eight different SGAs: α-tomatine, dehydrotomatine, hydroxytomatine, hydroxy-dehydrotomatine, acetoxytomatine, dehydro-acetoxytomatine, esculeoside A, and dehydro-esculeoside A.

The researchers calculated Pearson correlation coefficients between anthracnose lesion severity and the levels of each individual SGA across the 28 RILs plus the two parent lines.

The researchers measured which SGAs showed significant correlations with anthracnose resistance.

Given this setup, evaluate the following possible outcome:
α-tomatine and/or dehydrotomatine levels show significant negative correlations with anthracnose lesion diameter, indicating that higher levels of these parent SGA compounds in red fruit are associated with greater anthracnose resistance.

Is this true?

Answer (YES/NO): YES